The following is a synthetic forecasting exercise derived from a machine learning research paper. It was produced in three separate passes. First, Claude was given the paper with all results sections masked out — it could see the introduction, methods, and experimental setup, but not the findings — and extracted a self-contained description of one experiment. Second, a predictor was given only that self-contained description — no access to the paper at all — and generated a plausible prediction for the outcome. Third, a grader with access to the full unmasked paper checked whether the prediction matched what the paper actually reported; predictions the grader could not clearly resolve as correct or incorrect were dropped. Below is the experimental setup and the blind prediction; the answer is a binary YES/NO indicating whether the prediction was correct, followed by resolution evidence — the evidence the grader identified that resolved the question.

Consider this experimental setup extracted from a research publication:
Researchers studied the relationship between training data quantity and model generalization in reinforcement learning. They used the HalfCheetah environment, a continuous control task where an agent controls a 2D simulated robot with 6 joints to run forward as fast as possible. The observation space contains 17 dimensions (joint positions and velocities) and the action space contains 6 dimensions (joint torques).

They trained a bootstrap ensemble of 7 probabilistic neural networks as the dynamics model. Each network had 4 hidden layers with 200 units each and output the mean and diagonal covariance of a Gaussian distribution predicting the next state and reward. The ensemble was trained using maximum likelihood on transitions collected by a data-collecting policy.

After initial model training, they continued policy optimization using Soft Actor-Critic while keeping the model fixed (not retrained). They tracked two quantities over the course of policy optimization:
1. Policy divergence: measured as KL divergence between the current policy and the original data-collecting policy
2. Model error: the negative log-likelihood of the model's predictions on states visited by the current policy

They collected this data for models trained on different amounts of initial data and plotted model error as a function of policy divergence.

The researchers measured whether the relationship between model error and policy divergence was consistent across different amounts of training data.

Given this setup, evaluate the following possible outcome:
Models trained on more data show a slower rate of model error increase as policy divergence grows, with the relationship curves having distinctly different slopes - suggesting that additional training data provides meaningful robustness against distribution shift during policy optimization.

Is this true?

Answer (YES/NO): YES